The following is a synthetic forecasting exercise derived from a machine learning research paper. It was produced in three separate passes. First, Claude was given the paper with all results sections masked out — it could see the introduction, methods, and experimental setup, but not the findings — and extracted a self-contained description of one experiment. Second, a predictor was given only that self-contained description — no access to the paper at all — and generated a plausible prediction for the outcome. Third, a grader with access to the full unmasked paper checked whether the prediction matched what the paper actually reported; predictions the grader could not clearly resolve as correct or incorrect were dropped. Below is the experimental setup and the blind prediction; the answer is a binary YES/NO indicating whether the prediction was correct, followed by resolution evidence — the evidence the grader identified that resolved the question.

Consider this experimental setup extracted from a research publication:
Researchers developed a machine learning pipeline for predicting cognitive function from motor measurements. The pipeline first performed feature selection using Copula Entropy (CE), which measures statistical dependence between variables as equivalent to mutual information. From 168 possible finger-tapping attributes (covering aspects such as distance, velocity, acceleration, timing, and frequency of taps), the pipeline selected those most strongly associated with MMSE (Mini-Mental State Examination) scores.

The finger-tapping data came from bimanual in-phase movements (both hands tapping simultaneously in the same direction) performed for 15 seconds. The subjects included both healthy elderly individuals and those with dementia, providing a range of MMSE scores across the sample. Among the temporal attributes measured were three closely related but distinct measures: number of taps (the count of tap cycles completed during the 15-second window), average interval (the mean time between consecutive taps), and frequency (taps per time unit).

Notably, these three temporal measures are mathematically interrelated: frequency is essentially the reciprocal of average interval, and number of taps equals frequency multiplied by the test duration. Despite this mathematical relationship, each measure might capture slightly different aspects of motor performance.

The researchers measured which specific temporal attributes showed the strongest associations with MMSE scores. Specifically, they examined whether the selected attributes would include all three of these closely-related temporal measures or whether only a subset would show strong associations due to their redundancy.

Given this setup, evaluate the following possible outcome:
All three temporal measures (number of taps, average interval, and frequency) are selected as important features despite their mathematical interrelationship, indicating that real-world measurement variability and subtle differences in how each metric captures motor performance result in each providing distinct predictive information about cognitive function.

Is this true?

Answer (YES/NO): NO